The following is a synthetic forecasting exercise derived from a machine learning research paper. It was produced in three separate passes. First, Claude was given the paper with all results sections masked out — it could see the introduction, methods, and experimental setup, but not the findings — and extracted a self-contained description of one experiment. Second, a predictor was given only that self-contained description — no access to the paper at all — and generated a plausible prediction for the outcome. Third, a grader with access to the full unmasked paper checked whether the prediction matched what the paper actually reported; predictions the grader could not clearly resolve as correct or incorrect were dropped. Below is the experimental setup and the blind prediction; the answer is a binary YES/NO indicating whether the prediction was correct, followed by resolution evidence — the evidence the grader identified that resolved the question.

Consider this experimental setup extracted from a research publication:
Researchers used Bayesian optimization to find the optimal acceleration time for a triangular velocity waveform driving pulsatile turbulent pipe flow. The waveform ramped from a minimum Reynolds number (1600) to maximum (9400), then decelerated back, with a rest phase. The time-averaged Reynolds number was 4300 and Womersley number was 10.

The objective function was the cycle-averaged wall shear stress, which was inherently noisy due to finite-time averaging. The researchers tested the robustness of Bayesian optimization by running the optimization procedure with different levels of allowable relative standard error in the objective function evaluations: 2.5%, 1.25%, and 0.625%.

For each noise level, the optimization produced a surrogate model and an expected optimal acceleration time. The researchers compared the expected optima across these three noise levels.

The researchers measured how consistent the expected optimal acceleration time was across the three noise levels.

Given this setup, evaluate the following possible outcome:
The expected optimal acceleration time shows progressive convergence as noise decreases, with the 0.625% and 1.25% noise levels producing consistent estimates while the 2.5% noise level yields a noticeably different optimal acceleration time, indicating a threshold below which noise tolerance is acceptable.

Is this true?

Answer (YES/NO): NO